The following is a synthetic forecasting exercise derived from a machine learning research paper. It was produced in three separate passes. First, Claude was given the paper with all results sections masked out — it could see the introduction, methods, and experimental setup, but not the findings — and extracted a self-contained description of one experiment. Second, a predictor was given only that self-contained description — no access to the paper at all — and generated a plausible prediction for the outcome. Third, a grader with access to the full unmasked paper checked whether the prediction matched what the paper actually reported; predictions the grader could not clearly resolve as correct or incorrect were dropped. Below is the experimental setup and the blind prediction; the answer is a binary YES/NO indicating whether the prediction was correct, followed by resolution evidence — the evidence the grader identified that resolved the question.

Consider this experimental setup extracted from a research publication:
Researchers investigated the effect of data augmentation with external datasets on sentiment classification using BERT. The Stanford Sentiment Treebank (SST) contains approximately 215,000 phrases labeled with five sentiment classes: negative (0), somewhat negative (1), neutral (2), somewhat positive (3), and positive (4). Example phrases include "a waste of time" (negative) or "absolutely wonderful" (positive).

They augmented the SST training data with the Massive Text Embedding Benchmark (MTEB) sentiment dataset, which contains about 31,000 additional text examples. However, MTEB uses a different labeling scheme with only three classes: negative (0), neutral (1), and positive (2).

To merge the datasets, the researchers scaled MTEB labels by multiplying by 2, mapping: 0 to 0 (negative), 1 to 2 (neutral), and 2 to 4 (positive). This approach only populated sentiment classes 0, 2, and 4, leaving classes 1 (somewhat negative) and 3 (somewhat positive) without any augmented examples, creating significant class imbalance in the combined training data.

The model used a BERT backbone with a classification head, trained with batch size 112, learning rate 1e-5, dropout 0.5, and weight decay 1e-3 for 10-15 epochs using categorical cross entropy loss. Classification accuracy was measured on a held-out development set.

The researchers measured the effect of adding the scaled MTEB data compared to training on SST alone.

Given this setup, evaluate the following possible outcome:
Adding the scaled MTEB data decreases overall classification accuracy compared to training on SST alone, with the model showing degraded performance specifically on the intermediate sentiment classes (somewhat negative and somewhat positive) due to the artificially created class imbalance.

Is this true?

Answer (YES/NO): NO